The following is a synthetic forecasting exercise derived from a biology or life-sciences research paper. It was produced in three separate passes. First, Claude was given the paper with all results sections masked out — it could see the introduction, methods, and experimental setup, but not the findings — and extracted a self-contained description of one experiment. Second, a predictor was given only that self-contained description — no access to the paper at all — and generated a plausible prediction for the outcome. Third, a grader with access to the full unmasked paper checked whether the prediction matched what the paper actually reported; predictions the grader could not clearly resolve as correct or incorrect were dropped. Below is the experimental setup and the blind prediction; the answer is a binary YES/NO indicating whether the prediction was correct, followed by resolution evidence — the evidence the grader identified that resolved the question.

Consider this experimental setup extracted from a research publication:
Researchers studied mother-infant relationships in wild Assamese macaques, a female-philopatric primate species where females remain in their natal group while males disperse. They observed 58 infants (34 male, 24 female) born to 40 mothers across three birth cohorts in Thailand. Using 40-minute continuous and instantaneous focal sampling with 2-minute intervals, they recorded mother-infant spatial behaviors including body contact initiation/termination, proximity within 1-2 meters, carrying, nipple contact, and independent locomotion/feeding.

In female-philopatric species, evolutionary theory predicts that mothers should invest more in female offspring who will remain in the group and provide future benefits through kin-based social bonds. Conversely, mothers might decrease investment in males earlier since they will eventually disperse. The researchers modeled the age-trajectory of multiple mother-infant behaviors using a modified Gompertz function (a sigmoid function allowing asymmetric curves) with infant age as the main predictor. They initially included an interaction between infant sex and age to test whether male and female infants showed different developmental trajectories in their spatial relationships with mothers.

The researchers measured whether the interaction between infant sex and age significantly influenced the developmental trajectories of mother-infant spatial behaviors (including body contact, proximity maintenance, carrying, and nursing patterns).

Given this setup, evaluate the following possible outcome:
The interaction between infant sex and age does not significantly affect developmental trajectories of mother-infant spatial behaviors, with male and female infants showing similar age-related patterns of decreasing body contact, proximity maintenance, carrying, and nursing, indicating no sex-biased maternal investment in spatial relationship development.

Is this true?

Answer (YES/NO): YES